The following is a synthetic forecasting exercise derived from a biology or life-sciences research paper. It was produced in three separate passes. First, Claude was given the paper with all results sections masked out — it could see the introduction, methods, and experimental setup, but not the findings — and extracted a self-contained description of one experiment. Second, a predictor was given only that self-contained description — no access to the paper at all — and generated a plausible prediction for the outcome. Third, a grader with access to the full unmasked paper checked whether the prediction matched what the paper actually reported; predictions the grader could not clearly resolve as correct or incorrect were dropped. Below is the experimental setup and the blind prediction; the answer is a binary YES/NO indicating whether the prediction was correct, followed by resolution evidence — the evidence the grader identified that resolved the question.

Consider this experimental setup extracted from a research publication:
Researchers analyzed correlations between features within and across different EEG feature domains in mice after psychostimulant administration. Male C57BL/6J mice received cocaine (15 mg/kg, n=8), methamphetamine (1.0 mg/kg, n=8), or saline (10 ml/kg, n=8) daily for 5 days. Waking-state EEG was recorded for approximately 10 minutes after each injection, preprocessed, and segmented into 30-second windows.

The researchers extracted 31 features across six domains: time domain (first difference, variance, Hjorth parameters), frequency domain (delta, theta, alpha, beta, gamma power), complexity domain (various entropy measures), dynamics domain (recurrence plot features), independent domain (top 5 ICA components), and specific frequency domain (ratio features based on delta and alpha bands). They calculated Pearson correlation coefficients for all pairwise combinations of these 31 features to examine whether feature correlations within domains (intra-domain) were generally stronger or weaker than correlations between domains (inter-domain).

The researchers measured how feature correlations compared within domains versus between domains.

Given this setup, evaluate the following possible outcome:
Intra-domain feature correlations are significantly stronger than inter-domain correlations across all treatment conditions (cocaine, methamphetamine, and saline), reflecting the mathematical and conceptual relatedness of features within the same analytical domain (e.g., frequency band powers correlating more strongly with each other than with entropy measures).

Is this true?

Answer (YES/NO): NO